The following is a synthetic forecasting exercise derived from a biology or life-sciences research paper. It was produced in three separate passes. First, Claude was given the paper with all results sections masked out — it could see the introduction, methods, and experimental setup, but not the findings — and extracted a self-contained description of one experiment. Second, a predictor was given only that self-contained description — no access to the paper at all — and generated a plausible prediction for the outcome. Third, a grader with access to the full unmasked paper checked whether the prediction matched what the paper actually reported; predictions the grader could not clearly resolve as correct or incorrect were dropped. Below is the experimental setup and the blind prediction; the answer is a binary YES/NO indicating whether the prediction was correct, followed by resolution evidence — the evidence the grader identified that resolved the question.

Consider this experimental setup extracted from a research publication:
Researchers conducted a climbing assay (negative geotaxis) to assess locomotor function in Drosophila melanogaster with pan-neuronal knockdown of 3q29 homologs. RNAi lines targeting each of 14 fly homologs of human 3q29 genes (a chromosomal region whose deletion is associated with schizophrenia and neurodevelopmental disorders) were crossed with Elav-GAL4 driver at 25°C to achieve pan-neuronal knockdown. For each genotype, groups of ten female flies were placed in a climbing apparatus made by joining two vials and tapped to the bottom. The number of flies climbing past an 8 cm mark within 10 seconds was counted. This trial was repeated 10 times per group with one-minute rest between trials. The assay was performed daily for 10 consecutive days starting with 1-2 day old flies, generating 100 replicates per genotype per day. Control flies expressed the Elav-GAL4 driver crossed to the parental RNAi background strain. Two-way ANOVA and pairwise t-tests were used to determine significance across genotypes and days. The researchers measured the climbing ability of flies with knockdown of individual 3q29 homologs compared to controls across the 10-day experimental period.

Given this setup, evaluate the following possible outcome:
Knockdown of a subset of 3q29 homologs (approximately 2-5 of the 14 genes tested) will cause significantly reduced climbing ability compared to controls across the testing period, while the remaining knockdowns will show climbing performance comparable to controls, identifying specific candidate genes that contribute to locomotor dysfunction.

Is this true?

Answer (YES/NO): NO